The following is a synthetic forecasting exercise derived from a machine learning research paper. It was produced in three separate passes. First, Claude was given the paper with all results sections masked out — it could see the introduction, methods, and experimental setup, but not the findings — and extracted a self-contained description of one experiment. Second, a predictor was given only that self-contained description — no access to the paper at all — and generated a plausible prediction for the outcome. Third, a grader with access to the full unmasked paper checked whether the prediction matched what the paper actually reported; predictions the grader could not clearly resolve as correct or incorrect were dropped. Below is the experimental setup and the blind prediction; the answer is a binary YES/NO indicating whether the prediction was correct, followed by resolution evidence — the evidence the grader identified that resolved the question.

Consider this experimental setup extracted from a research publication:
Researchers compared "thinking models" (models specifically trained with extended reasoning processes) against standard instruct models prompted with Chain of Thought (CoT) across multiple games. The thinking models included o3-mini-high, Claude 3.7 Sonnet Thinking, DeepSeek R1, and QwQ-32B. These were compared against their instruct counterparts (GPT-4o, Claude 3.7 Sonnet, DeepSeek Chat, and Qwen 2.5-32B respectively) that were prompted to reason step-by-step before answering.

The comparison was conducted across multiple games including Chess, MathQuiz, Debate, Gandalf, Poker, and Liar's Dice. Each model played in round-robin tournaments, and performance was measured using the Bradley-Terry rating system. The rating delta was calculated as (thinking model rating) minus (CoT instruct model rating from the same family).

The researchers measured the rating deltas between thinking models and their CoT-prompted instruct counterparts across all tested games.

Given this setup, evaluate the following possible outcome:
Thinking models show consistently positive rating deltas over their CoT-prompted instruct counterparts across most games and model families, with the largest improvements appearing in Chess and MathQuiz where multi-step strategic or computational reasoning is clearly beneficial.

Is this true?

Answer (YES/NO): NO